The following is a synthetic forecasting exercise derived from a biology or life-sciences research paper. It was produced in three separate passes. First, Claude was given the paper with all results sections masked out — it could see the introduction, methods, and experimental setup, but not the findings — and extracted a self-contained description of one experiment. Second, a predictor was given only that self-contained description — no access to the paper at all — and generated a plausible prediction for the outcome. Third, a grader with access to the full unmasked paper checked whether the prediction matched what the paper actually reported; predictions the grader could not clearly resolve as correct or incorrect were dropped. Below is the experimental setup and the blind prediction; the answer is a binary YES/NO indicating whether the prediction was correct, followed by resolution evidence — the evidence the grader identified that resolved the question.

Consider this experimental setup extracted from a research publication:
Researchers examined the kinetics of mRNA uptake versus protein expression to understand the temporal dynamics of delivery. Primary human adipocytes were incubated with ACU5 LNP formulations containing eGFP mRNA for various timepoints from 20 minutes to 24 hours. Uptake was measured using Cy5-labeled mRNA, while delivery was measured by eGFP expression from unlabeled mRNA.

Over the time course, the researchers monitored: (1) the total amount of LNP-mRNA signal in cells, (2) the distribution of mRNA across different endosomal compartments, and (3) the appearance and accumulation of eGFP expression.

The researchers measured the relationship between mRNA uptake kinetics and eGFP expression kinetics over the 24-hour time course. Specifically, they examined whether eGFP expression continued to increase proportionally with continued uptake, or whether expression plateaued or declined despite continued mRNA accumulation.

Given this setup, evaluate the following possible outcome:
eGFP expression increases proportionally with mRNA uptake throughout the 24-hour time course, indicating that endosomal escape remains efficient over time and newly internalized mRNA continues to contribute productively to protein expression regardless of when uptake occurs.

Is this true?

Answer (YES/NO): NO